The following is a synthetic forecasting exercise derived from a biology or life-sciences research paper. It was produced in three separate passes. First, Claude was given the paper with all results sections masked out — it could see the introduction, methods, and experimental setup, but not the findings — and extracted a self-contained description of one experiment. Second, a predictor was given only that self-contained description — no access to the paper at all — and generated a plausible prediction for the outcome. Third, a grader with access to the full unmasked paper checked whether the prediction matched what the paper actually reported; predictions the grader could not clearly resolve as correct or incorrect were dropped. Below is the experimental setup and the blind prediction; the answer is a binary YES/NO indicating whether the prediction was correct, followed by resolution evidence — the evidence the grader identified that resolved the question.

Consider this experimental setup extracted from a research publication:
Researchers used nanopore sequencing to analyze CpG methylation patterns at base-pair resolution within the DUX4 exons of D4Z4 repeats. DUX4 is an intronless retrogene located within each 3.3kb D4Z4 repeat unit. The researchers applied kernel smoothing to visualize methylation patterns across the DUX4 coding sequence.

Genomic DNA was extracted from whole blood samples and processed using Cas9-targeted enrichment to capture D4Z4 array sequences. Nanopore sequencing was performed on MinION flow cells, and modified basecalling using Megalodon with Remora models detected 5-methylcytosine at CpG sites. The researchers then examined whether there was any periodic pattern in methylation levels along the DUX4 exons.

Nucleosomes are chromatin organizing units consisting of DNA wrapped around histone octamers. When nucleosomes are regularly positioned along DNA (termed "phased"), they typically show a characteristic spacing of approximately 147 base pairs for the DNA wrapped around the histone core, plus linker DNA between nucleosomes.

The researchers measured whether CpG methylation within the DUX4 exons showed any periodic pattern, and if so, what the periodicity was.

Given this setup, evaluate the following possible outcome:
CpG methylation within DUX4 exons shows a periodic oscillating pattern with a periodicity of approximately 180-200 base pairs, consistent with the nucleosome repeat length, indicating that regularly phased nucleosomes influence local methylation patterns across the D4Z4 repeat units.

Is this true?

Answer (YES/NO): YES